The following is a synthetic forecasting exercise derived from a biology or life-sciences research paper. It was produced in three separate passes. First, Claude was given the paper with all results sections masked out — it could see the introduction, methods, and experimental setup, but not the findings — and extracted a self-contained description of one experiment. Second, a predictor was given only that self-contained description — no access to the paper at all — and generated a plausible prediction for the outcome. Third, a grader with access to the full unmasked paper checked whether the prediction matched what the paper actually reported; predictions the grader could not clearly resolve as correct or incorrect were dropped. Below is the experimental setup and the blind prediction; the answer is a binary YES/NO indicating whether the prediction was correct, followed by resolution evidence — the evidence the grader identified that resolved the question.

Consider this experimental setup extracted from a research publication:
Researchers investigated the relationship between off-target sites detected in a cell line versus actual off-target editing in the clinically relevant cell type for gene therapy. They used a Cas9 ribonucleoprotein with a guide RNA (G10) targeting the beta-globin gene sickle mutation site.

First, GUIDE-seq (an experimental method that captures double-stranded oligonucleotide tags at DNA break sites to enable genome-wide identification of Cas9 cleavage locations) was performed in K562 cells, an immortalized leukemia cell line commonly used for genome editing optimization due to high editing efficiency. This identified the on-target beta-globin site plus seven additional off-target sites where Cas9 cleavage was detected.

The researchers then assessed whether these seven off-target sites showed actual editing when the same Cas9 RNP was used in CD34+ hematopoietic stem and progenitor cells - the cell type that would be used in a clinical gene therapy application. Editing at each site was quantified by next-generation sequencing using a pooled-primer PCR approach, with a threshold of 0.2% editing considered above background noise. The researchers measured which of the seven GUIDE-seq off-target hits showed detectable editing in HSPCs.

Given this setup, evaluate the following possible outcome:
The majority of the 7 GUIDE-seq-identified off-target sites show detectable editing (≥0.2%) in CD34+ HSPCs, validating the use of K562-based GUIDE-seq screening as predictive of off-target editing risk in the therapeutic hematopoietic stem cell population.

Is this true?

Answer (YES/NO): NO